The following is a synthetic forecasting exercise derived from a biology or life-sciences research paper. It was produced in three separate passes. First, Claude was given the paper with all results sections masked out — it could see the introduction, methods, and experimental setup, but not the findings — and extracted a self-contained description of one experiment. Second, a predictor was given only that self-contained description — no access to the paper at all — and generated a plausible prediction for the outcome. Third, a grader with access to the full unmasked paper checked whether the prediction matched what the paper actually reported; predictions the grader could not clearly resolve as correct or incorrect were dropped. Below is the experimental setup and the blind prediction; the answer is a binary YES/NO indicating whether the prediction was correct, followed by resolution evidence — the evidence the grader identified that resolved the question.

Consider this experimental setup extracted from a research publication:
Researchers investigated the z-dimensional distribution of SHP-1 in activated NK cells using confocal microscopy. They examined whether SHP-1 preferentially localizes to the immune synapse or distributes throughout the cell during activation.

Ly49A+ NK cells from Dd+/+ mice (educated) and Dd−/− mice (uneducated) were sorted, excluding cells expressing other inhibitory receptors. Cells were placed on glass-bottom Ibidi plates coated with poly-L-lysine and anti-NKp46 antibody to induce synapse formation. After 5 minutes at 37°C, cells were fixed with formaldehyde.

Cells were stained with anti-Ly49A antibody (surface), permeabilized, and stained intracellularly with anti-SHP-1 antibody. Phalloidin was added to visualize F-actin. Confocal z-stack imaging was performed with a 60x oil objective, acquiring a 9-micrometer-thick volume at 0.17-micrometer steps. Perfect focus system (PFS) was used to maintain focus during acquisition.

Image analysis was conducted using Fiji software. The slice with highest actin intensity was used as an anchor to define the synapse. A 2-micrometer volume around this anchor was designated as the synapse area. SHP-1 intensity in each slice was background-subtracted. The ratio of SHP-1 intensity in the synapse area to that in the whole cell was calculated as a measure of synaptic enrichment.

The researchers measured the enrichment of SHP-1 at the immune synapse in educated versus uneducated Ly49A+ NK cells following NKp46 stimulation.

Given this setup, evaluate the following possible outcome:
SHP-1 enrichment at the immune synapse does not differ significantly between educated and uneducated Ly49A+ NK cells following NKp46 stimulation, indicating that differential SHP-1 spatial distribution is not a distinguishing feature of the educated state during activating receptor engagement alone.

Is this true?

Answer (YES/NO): NO